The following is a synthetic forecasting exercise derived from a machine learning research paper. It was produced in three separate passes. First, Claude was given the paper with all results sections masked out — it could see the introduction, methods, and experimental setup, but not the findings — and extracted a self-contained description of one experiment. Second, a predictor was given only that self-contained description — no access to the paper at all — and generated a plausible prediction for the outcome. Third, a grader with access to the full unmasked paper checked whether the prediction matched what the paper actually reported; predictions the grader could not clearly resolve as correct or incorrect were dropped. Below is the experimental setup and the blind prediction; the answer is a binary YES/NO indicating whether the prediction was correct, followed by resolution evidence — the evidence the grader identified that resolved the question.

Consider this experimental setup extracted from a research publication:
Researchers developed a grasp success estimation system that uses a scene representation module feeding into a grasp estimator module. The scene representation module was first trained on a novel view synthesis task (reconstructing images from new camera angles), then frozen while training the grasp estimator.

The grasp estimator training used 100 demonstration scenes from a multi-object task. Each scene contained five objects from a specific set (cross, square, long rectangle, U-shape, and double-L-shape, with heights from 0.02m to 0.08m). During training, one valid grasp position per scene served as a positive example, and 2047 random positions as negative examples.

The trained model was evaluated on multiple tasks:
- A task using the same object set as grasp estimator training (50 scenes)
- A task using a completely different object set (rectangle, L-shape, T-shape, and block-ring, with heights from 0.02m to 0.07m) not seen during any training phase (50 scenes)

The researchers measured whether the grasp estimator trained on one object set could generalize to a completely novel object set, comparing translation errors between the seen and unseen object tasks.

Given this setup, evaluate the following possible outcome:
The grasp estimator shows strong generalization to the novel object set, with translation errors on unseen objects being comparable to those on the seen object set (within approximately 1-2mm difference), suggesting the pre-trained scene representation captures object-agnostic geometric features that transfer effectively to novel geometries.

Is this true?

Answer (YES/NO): NO